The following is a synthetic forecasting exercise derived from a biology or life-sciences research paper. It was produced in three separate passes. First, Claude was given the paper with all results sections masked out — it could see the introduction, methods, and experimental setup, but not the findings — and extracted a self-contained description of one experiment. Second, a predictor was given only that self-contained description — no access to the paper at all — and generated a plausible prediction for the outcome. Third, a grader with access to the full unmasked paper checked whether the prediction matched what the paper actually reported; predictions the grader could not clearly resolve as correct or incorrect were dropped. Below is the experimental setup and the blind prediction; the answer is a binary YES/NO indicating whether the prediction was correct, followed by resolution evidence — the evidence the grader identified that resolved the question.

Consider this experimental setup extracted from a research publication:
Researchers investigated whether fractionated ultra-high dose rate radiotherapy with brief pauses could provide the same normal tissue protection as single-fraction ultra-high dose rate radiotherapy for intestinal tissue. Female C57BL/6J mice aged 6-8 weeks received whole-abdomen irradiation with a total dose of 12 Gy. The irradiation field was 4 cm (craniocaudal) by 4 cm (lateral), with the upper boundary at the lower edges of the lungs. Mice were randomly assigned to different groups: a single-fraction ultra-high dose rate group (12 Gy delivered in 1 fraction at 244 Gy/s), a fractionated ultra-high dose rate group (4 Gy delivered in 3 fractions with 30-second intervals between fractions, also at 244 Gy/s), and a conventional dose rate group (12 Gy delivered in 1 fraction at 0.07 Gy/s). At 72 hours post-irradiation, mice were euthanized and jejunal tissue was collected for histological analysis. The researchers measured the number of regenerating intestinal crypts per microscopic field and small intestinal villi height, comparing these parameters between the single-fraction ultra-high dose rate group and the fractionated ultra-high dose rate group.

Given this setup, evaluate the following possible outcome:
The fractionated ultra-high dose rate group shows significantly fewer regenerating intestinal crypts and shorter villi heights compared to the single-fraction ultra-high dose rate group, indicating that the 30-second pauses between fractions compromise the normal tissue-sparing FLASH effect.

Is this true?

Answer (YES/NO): YES